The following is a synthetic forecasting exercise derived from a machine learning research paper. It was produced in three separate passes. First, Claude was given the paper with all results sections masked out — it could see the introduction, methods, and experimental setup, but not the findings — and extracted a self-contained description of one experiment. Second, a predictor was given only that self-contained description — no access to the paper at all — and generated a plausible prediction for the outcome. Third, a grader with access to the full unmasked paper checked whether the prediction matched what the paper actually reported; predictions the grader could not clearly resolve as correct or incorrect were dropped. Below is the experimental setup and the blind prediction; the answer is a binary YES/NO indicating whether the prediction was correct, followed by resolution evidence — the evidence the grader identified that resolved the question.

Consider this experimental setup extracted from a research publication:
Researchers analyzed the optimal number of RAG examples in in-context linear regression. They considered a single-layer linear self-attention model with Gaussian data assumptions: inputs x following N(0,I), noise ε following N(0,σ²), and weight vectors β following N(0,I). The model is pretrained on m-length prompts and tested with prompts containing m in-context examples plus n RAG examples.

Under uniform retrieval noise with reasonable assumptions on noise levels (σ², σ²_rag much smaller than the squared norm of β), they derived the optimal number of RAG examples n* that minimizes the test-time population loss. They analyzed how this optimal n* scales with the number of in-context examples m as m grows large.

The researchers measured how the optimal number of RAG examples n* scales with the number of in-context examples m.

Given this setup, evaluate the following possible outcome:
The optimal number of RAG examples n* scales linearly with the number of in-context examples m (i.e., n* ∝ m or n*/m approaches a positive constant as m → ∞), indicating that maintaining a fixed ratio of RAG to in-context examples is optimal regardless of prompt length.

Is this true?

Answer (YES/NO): NO